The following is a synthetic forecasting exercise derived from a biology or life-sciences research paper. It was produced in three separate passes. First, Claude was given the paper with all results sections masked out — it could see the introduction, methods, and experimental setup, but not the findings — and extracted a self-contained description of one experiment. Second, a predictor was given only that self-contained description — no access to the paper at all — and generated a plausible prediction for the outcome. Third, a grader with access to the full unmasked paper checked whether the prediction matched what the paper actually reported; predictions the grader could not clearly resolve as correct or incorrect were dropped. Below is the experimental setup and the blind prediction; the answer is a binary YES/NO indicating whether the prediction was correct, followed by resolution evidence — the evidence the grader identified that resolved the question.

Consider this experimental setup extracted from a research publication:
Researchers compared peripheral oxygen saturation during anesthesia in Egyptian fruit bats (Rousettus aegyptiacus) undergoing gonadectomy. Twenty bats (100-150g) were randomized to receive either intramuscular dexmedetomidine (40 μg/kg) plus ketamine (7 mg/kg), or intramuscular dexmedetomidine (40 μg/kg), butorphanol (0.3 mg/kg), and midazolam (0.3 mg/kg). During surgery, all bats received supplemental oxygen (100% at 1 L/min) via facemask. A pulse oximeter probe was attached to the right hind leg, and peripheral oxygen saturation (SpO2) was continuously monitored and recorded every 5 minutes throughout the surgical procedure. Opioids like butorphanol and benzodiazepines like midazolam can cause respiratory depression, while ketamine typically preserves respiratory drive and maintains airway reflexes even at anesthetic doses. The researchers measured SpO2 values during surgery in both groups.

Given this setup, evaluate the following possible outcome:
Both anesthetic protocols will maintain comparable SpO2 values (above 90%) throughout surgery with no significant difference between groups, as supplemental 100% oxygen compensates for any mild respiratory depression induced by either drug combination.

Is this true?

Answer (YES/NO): NO